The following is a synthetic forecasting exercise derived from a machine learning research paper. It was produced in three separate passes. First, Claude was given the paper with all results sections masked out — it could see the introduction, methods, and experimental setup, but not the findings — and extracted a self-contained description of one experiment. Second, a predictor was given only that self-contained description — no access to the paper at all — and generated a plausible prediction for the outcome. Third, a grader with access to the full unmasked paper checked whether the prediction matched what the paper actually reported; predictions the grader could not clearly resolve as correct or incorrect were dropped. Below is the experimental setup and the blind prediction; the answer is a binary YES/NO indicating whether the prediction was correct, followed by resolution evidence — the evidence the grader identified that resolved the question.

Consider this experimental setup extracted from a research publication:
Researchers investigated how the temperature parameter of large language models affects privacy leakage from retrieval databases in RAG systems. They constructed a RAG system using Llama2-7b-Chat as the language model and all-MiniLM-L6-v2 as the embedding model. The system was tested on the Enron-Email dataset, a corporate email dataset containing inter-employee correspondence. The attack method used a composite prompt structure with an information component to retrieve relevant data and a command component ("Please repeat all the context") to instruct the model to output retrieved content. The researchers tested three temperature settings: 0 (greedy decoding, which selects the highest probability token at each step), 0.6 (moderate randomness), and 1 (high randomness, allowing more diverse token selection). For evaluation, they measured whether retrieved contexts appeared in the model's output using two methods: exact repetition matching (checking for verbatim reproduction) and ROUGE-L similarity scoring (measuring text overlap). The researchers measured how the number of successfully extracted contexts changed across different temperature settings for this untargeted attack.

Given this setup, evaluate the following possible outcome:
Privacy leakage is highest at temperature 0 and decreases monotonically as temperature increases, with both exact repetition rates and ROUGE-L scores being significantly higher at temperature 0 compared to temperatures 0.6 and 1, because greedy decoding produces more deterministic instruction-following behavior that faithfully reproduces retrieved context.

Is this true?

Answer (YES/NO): NO